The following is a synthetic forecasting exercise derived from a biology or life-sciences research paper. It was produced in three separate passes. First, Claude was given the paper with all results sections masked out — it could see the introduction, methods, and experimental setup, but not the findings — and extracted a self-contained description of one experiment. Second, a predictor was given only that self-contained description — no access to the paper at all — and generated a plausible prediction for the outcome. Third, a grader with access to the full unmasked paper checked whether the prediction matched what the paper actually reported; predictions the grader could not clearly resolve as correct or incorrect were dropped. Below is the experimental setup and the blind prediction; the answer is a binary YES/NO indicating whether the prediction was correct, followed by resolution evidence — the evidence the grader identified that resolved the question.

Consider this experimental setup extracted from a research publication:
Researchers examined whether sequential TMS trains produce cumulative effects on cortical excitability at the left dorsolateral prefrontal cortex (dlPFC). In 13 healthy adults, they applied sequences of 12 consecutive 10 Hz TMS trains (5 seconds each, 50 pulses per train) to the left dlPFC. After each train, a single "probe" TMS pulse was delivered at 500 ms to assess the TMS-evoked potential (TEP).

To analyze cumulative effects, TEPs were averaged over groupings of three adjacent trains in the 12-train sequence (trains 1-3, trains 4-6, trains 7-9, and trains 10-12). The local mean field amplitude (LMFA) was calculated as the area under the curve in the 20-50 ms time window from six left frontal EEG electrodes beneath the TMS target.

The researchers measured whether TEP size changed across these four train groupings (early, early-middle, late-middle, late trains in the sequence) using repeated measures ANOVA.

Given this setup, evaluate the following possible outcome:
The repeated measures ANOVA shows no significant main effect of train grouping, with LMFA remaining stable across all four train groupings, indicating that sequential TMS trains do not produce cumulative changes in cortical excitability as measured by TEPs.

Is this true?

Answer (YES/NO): YES